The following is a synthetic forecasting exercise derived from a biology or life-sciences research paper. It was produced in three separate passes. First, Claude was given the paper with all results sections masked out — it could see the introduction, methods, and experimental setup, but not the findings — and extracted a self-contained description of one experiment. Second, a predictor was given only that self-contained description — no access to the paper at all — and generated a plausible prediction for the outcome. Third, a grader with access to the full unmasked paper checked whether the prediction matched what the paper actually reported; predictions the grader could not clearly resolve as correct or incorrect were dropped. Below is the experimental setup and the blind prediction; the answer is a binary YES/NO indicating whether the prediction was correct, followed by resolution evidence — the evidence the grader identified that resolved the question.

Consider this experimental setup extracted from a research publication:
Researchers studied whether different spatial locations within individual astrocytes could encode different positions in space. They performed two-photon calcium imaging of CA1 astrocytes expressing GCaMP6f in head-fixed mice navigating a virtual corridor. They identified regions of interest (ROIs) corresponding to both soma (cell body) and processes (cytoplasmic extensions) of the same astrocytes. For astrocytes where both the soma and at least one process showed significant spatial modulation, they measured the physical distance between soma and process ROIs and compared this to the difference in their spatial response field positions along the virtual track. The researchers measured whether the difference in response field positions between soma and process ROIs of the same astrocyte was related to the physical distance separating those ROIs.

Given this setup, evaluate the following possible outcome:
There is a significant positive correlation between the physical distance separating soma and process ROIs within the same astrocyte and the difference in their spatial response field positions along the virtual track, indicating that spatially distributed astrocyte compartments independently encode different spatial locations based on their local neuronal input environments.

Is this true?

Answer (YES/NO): YES